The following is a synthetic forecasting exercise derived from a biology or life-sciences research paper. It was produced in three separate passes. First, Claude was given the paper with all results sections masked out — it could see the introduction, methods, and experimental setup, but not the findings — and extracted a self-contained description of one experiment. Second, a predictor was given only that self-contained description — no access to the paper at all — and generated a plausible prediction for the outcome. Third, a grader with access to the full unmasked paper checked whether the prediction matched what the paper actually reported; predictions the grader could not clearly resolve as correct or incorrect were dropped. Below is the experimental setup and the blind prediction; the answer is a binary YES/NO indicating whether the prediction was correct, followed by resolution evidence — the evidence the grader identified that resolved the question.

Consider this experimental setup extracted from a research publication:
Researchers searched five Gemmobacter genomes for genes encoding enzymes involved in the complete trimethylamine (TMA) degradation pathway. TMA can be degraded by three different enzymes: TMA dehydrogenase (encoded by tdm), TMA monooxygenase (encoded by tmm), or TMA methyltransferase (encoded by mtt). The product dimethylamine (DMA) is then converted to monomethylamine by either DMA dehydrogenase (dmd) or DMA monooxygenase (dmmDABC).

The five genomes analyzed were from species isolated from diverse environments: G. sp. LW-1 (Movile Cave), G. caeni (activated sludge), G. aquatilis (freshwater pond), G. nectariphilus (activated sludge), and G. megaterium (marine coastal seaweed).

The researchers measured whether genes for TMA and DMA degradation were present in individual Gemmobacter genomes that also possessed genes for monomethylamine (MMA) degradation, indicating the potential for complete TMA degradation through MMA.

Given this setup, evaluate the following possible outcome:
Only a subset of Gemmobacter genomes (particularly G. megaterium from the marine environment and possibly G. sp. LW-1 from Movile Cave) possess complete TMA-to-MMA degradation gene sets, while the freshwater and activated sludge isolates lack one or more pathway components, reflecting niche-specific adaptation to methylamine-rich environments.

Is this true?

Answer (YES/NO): NO